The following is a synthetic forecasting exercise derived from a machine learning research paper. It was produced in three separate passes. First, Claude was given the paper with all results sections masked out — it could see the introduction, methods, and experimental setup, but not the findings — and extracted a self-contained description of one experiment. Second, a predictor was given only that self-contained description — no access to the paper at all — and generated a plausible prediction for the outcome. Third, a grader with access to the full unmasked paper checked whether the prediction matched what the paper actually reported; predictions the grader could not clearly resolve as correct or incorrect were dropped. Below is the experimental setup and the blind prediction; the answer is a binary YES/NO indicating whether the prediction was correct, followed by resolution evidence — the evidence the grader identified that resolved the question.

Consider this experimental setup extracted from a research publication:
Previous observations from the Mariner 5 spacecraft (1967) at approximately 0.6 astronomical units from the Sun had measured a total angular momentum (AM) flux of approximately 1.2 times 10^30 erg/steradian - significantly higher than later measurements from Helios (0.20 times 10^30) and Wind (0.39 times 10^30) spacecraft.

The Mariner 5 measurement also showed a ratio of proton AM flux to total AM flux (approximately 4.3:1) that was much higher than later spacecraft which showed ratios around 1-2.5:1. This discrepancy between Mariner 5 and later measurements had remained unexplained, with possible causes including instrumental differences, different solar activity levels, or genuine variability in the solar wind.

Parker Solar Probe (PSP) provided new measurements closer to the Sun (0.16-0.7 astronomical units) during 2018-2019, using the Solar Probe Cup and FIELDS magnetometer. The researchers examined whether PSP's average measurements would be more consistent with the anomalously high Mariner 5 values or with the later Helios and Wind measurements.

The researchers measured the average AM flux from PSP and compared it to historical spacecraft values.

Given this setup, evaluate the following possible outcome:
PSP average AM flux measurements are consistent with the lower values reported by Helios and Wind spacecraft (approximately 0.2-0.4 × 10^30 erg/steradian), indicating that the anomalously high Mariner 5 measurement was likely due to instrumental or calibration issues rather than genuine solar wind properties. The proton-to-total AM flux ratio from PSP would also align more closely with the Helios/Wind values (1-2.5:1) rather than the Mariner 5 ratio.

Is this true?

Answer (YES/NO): NO